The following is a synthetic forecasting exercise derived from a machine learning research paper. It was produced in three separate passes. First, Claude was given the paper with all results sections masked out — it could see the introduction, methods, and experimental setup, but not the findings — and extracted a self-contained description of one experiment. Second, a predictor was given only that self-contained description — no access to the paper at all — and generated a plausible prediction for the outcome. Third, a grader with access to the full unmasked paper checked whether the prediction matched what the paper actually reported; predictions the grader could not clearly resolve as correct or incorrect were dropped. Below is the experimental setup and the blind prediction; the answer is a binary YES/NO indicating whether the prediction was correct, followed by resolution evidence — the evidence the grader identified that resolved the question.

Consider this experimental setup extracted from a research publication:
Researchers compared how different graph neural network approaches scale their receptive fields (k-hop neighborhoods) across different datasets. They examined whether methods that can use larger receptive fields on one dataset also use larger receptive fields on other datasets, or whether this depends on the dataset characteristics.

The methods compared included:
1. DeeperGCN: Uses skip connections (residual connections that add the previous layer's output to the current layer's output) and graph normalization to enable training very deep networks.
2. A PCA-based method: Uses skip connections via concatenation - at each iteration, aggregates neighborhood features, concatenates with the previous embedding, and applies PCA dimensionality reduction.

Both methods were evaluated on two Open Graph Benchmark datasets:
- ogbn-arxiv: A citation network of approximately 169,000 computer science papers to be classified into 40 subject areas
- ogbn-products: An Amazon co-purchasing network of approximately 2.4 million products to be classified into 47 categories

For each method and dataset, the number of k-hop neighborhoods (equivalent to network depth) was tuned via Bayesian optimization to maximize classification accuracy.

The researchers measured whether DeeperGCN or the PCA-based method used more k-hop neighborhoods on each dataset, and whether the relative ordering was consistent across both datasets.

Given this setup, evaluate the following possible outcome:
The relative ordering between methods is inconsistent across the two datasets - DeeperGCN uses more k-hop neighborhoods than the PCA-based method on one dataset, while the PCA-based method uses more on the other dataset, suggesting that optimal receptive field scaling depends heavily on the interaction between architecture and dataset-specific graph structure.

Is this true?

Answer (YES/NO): YES